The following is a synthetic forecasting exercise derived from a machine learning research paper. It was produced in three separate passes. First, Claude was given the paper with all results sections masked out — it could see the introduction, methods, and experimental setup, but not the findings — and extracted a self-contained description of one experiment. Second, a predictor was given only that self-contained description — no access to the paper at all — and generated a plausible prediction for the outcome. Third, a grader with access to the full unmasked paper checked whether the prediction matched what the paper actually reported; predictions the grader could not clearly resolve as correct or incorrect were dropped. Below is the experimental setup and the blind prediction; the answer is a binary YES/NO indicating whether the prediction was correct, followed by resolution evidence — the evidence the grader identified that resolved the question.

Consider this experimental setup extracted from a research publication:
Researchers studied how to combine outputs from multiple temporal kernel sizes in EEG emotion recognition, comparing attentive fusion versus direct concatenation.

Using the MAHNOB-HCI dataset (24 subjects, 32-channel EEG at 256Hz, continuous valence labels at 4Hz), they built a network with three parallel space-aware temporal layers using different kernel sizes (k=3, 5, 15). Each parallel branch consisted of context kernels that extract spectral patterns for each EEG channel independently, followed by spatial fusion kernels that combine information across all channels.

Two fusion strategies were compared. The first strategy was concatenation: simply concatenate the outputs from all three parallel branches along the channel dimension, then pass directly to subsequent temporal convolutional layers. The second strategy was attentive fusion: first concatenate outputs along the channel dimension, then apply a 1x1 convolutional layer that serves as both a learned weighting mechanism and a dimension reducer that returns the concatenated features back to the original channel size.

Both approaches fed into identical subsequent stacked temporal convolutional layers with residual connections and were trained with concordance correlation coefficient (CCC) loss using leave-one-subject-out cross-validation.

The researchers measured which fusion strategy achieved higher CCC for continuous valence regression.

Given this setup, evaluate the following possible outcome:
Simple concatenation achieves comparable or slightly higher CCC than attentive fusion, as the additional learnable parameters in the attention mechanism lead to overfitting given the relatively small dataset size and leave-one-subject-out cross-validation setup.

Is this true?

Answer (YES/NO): NO